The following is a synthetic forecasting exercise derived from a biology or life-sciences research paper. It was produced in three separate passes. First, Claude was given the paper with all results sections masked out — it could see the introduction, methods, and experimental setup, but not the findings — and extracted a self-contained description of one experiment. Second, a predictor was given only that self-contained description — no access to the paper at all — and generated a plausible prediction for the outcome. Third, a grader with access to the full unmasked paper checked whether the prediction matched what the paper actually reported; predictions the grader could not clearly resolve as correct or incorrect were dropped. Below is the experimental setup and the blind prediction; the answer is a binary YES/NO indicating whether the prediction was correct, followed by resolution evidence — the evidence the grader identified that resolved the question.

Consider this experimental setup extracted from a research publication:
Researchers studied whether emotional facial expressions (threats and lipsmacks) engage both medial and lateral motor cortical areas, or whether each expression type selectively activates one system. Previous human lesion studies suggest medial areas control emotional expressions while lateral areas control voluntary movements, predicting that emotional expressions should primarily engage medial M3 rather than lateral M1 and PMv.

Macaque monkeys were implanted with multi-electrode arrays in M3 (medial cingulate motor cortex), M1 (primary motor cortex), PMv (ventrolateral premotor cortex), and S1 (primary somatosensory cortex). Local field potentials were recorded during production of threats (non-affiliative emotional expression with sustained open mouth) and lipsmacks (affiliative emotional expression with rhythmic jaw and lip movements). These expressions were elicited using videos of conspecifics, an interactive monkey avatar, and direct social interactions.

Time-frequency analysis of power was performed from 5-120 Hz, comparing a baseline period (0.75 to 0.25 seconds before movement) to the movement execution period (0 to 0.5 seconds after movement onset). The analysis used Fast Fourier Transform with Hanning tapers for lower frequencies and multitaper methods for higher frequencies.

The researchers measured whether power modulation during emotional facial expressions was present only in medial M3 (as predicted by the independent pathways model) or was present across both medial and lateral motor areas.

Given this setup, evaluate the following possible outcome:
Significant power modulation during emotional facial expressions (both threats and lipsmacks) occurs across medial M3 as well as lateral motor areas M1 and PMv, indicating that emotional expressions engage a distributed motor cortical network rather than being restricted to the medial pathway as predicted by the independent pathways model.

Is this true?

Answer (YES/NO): YES